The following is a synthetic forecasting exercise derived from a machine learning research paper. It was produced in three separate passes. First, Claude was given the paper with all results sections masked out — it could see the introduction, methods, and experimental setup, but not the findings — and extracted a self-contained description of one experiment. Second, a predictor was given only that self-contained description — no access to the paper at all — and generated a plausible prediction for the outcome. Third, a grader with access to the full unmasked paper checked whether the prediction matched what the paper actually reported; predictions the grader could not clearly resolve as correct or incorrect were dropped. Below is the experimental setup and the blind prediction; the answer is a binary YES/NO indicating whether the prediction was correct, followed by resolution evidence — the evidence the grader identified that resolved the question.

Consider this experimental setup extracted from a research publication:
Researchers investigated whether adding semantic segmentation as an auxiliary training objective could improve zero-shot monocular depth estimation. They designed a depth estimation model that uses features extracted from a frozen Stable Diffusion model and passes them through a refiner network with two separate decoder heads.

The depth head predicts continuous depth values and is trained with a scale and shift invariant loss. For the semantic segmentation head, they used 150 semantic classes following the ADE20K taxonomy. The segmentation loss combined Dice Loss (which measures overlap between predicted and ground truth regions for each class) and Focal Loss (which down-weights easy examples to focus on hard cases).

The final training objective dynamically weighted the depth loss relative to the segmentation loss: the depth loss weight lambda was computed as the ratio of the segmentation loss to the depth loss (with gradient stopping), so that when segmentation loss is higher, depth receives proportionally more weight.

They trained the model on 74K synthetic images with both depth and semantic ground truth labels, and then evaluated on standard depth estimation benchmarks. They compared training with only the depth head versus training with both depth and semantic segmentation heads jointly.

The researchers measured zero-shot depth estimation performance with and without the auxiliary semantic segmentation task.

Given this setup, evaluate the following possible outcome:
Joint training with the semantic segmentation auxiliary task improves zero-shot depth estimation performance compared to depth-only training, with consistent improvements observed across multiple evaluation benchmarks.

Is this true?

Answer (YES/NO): YES